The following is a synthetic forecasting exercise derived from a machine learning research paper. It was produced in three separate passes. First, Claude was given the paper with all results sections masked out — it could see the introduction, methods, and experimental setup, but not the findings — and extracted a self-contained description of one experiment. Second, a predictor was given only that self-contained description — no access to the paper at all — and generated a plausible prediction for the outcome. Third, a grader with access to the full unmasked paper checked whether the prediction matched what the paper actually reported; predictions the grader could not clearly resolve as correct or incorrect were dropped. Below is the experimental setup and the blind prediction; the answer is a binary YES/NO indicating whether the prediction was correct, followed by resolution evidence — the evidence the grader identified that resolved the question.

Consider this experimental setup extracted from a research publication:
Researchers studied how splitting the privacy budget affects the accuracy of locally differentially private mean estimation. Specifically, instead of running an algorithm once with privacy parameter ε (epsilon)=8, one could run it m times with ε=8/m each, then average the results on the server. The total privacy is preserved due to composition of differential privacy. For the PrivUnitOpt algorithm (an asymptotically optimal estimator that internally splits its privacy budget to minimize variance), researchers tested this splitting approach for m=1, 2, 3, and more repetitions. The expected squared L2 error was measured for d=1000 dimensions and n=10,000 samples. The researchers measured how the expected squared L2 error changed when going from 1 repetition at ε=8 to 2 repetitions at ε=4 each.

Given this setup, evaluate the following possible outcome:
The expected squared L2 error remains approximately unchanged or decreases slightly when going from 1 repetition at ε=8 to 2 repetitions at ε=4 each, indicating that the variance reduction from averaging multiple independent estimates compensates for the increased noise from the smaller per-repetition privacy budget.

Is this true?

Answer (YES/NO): NO